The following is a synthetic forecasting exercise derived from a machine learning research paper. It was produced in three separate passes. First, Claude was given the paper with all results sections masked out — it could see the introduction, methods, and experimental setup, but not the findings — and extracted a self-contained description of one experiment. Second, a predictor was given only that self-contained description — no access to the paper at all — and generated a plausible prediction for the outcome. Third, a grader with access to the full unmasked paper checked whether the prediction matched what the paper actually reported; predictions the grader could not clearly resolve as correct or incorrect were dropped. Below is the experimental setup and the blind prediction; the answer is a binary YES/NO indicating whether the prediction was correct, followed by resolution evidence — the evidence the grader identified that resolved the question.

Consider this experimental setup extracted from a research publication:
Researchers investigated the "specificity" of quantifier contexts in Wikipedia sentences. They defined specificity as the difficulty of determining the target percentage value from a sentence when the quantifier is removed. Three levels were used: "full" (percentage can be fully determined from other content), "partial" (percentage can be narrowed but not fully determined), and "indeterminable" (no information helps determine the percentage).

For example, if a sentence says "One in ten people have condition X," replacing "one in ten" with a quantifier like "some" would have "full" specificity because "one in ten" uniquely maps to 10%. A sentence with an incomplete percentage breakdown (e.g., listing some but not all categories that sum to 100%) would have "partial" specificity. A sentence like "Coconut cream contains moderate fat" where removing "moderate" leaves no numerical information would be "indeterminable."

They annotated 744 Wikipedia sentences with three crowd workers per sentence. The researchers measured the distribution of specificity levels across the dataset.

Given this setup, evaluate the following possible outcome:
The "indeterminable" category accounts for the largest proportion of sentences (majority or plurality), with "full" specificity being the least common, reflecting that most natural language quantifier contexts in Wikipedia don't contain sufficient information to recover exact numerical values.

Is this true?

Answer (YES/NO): YES